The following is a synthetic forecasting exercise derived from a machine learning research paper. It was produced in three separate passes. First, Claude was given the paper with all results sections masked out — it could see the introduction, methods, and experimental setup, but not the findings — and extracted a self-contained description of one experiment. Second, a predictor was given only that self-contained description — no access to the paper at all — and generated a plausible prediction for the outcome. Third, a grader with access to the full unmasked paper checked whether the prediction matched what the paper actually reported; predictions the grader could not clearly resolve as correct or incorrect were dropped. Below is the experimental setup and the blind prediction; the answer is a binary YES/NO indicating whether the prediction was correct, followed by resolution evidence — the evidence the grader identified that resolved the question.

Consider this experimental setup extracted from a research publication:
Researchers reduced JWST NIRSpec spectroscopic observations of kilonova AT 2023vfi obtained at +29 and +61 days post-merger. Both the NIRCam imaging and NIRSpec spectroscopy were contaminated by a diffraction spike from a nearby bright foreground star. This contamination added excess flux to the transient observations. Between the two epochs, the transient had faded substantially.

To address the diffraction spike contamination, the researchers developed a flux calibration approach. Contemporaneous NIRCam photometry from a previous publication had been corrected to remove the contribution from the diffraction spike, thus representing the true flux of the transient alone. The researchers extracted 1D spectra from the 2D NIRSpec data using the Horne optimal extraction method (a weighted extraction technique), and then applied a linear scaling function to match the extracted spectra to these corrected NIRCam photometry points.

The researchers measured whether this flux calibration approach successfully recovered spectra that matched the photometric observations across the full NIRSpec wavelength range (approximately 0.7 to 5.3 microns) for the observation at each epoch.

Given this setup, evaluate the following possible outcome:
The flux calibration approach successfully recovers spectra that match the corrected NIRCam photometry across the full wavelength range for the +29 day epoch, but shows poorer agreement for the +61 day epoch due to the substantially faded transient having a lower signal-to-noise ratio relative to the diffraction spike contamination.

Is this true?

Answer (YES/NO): YES